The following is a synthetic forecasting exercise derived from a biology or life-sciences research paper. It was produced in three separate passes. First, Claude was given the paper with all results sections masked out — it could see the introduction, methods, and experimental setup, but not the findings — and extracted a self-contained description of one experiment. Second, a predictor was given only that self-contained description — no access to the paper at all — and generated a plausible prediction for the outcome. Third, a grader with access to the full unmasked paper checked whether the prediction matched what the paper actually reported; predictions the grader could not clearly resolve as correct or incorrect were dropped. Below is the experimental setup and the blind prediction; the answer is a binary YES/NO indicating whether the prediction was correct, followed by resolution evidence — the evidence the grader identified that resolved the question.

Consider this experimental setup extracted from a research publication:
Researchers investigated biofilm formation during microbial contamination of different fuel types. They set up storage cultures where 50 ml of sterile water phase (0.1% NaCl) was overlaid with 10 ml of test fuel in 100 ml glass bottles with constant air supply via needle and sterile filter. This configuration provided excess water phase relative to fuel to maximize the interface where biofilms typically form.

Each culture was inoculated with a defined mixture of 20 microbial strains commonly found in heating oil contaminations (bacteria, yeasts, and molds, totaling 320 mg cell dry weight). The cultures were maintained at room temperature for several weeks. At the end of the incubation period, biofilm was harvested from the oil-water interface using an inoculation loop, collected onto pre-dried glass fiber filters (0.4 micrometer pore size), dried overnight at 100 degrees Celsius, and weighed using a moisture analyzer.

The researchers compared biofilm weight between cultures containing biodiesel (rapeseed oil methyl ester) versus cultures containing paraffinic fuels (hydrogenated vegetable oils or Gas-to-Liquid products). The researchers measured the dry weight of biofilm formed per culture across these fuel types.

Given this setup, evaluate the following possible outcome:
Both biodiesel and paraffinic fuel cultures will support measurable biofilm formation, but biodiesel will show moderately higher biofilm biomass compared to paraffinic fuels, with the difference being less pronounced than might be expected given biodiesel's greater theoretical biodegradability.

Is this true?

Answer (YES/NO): NO